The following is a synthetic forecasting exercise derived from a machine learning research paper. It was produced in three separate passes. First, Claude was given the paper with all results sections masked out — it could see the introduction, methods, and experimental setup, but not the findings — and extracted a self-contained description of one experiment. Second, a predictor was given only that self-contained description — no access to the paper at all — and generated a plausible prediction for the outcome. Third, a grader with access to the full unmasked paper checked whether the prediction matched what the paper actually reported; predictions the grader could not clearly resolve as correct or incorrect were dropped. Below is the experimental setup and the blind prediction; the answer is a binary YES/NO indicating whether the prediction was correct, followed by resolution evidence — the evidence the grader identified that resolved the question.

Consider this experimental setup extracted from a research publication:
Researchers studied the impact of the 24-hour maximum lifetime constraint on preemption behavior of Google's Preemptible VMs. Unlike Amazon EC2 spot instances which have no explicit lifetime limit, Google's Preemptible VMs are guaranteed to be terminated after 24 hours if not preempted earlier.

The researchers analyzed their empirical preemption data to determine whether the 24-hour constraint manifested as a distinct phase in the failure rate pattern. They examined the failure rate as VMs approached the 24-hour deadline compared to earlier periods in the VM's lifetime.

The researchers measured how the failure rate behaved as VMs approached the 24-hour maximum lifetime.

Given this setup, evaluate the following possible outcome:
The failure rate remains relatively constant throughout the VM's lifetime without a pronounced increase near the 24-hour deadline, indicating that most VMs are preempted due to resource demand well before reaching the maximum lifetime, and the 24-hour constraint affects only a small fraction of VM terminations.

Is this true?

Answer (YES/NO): NO